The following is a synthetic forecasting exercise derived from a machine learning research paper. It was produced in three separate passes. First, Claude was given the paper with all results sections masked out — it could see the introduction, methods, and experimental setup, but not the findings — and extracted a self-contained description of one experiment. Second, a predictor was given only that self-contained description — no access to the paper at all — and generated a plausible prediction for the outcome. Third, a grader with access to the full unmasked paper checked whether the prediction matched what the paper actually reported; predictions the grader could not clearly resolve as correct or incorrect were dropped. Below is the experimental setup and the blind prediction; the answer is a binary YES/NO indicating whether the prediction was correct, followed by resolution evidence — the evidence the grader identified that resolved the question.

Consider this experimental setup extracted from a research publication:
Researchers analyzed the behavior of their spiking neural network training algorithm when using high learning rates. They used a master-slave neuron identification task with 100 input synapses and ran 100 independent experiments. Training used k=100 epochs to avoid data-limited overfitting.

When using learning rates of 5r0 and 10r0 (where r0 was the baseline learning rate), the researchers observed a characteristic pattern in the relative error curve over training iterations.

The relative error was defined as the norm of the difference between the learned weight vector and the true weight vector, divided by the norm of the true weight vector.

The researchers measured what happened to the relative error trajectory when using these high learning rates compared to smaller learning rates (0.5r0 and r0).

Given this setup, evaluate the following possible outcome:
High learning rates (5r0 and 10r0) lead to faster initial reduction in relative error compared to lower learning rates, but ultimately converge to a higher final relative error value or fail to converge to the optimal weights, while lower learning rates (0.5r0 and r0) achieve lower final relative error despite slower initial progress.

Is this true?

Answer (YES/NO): YES